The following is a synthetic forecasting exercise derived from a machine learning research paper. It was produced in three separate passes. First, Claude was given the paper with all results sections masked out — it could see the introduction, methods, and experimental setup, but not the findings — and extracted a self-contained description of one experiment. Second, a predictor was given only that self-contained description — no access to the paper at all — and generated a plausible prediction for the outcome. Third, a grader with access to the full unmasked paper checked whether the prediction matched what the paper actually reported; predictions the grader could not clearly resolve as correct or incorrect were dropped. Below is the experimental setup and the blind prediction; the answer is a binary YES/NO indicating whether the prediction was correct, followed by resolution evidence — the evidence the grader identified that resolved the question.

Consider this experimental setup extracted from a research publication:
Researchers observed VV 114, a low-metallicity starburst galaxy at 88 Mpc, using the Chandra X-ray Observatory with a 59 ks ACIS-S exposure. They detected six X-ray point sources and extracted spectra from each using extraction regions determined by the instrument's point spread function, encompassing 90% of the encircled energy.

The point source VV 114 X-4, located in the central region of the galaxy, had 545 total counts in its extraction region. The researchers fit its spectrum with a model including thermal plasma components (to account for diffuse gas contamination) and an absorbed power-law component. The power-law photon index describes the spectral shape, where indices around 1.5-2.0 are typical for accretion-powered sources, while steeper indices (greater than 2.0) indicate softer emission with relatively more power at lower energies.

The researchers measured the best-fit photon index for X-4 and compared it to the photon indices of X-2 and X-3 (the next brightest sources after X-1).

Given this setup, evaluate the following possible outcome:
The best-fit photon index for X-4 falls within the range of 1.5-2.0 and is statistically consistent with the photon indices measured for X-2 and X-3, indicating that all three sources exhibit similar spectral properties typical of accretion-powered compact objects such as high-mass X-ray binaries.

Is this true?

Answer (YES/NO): NO